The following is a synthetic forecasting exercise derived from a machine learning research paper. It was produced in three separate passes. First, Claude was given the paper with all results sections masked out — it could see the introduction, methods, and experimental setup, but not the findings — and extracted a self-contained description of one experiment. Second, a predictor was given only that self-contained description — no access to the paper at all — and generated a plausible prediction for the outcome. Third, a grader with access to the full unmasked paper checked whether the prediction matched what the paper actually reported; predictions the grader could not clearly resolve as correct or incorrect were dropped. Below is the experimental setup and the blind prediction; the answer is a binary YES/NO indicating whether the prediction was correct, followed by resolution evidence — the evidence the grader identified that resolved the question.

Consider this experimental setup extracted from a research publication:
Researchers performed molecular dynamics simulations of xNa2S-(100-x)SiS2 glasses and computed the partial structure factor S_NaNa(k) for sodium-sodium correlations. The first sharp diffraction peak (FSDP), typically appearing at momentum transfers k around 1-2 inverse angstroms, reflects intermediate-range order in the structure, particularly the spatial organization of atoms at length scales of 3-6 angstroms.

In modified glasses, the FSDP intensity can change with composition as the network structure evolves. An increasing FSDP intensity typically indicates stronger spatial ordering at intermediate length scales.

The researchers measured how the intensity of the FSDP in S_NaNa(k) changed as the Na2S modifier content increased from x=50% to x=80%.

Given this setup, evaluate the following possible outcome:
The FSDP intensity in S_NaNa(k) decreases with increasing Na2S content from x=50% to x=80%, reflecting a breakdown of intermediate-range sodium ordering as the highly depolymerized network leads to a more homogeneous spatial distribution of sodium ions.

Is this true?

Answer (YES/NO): YES